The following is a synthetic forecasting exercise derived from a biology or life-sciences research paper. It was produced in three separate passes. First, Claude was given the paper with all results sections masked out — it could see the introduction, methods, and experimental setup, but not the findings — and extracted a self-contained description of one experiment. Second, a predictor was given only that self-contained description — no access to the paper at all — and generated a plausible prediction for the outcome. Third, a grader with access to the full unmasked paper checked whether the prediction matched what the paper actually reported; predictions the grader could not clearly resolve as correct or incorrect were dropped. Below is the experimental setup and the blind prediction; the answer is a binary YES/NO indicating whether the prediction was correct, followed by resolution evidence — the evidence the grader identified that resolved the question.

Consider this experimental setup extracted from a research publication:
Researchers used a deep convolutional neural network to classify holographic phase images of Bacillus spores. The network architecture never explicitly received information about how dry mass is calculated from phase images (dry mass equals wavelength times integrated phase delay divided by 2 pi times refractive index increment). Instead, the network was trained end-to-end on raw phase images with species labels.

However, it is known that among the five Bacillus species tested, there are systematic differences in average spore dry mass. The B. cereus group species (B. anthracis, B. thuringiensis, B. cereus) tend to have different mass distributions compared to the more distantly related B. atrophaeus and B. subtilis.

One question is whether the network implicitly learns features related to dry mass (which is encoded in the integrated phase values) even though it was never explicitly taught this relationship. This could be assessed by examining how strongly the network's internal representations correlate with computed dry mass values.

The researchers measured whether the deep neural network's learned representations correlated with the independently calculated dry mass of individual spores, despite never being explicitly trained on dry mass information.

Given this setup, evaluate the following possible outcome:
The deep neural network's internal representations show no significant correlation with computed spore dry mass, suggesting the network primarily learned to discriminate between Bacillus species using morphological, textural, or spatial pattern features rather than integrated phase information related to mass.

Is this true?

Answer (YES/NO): NO